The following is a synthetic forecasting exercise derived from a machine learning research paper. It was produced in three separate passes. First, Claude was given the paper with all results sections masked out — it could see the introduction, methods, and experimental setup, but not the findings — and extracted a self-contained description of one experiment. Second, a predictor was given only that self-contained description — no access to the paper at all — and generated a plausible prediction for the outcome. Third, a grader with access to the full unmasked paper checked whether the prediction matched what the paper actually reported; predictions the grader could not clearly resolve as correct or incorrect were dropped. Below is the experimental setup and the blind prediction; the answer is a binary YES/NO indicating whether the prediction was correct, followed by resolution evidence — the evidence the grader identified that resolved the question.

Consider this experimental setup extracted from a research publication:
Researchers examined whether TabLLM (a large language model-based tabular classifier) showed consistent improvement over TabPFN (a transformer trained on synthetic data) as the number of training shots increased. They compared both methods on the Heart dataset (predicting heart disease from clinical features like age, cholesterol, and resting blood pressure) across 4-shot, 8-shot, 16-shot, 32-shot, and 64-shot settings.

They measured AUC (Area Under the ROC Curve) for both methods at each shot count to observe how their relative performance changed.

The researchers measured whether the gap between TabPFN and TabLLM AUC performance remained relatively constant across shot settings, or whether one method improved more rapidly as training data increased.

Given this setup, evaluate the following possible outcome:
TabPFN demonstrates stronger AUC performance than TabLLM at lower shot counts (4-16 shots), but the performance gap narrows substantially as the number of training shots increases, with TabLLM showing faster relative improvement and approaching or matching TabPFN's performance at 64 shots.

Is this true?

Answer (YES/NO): NO